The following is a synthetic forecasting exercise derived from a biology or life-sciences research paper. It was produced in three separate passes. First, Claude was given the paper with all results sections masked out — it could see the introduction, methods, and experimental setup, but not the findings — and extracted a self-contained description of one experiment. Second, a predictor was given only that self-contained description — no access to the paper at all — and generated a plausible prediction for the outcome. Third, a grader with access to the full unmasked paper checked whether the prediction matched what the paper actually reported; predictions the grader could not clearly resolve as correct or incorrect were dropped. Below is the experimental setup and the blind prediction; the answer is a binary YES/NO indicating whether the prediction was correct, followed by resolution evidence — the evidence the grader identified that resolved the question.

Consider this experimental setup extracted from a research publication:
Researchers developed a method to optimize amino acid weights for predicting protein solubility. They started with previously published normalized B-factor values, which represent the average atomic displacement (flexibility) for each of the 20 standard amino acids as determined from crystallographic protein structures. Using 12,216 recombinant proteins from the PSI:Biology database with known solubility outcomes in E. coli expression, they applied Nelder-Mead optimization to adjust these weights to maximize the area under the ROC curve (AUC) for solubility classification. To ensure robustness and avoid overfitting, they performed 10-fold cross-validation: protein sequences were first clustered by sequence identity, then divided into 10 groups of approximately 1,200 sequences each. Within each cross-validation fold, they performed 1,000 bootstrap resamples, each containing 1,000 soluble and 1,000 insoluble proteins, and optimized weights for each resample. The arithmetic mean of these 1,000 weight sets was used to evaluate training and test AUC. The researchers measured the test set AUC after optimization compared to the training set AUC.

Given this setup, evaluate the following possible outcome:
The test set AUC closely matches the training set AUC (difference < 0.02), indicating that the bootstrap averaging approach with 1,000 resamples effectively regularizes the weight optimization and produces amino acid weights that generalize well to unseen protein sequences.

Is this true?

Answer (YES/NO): YES